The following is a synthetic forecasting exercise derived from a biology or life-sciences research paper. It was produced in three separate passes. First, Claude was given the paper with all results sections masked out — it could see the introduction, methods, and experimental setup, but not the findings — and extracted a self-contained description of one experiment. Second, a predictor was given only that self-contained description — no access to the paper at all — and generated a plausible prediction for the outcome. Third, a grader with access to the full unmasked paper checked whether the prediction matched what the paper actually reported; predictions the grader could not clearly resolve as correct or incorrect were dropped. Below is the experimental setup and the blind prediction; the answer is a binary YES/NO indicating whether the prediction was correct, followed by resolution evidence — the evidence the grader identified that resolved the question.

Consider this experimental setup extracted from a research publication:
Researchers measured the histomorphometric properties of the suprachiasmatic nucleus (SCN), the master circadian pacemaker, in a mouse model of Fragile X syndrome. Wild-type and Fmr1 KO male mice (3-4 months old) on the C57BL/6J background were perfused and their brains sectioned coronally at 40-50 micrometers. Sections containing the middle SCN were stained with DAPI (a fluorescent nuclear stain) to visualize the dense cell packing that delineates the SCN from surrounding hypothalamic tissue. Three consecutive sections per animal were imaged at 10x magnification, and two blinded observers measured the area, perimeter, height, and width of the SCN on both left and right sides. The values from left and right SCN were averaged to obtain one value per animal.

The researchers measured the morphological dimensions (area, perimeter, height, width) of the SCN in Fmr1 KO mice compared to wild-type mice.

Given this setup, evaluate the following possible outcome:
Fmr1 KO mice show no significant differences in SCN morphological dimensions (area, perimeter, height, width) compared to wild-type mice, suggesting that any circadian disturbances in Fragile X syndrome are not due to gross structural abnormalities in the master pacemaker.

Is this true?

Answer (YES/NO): YES